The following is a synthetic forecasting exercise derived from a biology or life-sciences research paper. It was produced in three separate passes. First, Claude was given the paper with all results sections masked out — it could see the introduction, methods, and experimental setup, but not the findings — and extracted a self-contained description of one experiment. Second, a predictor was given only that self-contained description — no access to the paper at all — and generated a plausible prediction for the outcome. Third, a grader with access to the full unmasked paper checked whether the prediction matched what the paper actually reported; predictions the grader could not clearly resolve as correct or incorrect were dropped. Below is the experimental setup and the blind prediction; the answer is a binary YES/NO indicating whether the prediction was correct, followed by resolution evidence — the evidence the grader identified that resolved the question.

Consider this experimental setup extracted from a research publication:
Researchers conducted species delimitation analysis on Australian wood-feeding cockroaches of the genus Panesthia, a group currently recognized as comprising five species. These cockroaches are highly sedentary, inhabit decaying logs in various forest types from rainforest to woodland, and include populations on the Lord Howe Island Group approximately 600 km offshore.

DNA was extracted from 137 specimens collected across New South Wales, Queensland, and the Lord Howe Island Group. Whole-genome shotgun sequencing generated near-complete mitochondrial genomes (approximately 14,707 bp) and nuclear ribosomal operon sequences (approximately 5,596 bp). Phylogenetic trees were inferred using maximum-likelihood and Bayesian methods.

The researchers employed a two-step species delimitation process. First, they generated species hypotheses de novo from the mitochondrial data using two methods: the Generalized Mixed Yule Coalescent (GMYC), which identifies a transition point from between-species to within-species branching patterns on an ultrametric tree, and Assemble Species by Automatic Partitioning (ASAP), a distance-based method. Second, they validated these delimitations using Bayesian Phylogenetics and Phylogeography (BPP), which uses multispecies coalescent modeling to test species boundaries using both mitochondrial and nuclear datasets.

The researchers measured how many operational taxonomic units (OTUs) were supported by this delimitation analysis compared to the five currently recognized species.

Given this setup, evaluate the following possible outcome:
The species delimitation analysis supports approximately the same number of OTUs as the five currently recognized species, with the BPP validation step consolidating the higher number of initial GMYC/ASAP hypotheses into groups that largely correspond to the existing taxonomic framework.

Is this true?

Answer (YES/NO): NO